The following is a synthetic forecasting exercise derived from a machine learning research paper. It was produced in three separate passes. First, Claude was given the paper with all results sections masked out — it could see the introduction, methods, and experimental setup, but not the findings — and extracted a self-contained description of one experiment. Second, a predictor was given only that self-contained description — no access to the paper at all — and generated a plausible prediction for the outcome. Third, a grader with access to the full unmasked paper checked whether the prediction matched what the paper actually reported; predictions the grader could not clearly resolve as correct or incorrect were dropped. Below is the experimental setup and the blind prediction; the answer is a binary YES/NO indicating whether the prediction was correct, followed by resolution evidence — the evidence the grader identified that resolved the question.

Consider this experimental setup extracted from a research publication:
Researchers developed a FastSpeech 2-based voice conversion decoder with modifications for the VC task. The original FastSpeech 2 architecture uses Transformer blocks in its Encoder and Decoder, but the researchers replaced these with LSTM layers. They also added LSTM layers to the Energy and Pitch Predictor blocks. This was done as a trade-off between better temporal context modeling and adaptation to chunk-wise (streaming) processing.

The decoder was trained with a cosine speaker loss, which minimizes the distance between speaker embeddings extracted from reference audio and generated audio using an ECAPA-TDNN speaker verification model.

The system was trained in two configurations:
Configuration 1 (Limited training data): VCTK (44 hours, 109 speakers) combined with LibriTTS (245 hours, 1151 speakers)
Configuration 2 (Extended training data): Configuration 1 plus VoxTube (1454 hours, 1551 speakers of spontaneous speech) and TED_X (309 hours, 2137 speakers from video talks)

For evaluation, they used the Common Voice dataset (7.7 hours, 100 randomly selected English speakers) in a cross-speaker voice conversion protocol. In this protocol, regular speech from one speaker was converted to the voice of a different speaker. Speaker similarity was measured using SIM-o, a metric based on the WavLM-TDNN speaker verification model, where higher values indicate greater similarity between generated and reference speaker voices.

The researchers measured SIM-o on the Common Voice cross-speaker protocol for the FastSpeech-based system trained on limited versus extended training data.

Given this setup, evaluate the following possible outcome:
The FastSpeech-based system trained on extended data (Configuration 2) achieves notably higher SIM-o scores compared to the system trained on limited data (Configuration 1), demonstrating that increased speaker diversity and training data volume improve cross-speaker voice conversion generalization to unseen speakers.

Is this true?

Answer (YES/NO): YES